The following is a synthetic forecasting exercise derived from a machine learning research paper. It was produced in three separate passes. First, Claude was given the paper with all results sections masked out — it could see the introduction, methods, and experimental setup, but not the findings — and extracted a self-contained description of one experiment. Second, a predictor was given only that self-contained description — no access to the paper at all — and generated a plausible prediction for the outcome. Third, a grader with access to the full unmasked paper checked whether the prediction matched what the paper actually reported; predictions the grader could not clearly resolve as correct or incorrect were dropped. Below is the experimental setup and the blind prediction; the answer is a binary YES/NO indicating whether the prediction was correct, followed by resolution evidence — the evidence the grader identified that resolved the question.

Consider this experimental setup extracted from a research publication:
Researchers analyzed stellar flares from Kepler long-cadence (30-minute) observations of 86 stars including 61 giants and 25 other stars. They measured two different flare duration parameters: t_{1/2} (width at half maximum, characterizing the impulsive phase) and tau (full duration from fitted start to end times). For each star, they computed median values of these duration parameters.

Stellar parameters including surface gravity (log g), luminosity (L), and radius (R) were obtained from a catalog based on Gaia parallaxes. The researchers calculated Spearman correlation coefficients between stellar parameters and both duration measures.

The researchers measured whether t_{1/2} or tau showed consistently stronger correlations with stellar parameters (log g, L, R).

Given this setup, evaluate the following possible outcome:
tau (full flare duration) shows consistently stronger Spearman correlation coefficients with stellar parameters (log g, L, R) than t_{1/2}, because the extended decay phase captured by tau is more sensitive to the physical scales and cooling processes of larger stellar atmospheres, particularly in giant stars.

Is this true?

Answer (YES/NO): NO